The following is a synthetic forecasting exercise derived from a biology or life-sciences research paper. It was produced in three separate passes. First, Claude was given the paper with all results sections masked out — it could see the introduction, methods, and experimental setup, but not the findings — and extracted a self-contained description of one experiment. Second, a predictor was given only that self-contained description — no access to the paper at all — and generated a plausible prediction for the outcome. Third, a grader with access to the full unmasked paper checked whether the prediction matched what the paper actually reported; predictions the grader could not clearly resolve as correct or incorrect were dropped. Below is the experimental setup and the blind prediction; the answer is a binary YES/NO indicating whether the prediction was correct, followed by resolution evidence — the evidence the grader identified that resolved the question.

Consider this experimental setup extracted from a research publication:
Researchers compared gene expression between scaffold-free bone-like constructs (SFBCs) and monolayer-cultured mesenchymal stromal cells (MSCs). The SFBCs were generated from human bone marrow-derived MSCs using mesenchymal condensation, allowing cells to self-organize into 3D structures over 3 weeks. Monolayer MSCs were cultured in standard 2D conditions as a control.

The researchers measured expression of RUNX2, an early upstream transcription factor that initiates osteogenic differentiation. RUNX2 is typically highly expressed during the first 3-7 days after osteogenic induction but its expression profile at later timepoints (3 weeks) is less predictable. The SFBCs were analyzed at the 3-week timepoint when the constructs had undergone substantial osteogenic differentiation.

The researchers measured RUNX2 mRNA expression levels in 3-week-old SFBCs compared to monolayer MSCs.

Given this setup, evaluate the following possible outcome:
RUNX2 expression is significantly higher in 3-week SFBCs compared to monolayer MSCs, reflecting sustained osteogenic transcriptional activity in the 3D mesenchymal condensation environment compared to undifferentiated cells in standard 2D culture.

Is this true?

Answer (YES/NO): NO